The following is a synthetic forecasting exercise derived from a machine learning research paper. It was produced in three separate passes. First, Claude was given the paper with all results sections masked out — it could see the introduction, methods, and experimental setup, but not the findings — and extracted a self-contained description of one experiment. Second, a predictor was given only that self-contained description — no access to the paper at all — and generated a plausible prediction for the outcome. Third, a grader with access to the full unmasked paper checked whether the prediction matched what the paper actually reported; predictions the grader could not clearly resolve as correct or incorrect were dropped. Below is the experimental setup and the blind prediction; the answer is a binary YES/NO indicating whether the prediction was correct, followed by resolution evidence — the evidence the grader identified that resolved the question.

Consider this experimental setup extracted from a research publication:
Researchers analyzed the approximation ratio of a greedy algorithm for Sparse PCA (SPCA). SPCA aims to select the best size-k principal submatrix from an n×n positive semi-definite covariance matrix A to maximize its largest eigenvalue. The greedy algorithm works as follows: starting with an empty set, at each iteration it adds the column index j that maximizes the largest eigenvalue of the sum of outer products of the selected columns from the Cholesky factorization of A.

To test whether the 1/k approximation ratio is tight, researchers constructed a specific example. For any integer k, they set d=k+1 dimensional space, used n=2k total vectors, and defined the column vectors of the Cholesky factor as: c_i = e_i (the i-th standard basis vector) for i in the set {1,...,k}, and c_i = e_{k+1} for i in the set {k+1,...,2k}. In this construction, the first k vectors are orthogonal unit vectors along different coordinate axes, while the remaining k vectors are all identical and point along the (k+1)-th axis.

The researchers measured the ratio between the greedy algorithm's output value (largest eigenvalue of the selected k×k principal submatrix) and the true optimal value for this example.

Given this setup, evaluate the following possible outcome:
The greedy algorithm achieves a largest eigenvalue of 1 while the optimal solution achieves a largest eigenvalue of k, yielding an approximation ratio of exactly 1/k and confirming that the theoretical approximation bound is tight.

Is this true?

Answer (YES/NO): YES